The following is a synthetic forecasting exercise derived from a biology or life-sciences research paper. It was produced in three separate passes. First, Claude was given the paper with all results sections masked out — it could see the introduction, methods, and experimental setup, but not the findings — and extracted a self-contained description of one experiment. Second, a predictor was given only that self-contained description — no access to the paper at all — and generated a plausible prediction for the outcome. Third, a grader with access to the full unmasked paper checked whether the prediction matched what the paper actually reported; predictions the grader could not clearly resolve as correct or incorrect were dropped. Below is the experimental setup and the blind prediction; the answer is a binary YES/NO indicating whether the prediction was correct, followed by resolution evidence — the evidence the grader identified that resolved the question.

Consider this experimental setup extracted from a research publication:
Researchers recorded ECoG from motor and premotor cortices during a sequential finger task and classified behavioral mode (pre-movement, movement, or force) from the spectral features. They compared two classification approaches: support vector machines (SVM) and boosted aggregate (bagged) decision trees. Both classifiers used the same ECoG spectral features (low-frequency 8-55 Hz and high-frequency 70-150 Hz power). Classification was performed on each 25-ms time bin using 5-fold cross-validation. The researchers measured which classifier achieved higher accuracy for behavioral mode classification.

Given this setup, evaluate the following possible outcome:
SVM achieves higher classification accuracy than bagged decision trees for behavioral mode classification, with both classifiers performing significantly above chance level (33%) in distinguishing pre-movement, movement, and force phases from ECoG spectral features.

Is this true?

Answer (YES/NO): NO